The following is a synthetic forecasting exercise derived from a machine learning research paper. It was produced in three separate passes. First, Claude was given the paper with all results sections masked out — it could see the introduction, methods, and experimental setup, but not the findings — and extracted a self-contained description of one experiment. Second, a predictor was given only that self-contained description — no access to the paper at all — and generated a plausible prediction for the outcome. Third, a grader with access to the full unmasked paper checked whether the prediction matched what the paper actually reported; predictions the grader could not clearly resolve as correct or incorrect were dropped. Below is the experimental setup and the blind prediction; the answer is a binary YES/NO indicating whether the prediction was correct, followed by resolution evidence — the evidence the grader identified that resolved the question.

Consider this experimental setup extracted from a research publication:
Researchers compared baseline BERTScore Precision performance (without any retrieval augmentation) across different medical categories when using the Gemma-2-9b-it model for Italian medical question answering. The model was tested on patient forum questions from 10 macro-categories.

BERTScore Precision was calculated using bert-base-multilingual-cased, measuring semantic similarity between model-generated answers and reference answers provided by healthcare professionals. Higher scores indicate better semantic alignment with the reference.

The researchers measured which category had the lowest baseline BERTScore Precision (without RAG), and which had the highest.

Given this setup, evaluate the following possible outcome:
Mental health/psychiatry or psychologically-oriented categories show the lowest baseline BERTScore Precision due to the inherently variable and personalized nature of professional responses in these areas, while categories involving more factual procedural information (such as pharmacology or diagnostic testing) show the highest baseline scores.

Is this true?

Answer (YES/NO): NO